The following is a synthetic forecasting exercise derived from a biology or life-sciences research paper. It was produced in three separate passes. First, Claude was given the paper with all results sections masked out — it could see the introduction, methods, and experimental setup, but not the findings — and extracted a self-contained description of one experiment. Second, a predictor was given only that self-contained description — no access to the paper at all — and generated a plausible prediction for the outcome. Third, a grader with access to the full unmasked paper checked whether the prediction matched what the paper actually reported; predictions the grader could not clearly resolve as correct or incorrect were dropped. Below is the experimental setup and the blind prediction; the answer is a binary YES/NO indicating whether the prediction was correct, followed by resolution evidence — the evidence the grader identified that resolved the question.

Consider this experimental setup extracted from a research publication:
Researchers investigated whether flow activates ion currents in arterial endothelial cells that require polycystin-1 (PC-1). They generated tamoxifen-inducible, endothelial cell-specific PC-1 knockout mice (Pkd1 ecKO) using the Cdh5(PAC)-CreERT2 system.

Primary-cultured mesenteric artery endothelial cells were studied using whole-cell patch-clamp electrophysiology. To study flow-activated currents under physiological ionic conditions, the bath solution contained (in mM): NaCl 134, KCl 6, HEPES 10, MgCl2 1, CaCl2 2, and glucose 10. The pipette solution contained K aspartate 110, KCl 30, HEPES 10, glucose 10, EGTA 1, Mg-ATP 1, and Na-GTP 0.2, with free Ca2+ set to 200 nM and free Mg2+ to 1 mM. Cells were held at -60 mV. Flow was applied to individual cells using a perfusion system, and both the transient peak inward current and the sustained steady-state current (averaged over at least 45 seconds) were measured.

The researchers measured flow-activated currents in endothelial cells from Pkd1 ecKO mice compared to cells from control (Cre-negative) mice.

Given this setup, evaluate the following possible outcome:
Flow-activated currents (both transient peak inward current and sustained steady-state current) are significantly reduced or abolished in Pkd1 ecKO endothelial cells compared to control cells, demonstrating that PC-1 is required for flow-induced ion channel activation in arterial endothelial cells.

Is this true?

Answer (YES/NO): YES